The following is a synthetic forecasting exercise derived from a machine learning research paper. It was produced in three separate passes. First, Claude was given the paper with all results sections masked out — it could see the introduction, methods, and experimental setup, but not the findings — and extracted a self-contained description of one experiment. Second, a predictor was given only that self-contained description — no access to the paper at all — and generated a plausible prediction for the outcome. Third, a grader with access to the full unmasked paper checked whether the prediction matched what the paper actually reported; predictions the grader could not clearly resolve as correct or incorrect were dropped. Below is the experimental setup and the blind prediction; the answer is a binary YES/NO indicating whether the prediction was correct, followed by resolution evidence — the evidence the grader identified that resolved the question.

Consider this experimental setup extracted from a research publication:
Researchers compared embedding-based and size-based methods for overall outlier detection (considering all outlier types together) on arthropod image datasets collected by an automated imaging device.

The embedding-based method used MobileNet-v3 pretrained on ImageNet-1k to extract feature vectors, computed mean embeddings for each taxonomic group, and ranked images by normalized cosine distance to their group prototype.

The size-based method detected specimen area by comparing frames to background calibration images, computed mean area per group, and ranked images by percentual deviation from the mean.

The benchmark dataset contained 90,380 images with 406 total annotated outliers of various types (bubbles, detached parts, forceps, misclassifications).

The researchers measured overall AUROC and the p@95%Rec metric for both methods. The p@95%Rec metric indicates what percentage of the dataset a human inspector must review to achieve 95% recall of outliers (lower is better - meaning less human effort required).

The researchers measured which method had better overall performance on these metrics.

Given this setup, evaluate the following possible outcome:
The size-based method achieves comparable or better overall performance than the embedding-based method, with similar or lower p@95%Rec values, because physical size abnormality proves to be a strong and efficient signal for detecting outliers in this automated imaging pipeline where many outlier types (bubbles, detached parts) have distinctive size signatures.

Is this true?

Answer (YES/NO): YES